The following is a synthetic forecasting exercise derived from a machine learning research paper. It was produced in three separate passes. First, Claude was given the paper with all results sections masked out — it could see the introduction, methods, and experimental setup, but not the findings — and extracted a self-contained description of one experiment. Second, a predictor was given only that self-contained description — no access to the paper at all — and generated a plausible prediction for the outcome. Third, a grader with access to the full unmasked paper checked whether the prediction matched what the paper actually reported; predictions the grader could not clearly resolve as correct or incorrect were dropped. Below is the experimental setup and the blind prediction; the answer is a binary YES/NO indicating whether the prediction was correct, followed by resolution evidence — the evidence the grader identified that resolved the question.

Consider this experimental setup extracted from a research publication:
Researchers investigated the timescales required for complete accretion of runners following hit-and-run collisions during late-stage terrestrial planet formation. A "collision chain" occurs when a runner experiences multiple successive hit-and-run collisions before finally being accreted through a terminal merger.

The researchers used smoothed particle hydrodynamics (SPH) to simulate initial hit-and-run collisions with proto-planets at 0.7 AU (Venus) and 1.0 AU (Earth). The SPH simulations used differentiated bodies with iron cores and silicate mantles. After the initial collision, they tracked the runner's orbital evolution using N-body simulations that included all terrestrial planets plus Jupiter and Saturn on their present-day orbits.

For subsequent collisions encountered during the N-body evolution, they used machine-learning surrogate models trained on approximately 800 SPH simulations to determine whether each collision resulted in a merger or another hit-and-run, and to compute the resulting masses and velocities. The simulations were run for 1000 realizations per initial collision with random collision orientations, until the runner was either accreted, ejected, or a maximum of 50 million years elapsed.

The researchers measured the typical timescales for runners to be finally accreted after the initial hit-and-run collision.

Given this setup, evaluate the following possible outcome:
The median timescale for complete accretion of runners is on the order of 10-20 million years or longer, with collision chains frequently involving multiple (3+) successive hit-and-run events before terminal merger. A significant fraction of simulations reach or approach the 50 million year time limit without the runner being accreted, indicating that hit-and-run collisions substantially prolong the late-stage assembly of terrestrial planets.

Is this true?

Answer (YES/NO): NO